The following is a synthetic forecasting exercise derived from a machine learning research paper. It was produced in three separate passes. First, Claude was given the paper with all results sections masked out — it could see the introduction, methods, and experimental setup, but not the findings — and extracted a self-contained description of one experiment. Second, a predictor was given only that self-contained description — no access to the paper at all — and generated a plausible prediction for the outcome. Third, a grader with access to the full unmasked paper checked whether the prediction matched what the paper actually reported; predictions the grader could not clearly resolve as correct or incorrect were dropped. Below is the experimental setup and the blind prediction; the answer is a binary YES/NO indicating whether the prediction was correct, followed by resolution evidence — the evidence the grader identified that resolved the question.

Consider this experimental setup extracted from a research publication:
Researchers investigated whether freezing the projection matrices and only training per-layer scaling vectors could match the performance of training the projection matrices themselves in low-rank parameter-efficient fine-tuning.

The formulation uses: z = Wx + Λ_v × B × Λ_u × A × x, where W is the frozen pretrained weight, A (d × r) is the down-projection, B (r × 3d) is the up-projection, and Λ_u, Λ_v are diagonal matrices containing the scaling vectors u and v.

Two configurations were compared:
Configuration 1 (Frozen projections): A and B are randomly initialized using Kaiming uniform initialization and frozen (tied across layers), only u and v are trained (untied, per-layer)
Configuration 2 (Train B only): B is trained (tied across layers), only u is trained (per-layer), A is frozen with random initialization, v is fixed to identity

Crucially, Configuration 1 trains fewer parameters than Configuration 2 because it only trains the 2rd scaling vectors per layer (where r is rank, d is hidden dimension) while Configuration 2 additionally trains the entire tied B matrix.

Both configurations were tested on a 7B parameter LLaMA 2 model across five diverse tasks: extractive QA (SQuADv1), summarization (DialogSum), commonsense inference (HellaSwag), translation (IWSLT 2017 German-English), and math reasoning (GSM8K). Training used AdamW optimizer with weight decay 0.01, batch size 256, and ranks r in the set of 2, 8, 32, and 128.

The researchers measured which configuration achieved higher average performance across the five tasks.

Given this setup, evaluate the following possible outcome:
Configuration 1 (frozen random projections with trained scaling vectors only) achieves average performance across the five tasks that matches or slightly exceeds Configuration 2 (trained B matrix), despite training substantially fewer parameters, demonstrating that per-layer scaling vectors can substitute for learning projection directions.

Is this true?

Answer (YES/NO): YES